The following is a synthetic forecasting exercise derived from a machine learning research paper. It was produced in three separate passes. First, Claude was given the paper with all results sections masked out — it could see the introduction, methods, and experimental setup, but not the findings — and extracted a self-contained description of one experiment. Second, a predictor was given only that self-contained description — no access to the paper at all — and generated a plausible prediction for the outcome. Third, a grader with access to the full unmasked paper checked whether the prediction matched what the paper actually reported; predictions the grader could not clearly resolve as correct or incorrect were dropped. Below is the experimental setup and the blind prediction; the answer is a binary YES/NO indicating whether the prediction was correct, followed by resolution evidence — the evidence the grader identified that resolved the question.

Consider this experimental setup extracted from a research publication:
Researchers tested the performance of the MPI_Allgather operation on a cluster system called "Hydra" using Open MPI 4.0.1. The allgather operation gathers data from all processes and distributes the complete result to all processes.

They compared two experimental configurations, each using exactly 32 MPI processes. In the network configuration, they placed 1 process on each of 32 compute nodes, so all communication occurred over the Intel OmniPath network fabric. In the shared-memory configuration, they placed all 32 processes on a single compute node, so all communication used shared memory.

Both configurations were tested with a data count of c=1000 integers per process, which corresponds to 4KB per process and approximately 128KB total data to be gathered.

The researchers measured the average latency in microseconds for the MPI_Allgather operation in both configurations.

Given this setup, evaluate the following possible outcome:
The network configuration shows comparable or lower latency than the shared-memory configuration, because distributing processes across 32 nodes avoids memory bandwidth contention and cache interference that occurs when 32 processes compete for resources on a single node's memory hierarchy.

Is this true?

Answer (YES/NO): YES